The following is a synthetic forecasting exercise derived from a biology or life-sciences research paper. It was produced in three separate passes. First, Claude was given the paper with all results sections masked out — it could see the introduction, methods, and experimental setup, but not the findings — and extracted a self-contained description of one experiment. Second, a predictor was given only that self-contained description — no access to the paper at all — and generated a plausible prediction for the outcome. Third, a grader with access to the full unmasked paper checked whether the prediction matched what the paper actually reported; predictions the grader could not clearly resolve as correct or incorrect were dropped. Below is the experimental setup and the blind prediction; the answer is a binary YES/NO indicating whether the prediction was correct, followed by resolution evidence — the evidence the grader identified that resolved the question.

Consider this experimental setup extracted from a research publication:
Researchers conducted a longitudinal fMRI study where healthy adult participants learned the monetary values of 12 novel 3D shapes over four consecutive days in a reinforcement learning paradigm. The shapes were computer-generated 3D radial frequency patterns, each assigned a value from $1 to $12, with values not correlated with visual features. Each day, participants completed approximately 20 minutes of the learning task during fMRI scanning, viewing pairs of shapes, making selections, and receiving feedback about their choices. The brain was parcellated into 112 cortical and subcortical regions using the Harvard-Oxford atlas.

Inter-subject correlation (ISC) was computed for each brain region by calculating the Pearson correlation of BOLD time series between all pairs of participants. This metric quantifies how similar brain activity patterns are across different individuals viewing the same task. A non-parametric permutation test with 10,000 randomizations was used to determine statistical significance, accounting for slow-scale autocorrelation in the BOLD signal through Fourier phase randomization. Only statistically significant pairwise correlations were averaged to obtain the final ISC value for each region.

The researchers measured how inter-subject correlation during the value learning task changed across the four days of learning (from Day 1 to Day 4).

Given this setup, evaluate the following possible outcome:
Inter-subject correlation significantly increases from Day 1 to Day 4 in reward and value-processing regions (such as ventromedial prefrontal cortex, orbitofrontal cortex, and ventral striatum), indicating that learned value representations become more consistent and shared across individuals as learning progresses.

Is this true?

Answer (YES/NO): NO